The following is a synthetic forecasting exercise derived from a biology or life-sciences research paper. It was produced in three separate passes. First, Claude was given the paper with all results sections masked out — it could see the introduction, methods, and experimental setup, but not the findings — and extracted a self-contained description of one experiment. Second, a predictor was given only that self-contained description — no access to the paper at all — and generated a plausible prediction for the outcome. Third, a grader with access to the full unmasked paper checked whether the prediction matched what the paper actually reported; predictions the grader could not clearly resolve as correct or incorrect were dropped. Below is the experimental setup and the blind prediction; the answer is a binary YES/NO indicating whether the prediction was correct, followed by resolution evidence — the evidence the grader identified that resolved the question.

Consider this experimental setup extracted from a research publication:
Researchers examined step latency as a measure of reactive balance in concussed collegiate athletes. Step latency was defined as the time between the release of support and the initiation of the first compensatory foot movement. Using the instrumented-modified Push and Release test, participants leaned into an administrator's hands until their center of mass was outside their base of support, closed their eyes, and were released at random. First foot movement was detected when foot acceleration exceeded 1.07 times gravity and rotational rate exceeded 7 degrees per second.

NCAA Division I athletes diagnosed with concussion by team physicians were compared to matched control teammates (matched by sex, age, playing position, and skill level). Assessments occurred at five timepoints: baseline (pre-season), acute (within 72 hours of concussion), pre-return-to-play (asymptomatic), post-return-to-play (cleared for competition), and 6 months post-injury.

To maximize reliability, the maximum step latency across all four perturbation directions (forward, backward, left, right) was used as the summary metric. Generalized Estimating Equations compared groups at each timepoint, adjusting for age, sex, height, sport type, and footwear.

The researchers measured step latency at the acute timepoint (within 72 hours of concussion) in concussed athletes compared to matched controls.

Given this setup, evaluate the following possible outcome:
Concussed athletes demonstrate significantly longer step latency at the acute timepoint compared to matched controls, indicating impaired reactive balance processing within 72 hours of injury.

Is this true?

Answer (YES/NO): NO